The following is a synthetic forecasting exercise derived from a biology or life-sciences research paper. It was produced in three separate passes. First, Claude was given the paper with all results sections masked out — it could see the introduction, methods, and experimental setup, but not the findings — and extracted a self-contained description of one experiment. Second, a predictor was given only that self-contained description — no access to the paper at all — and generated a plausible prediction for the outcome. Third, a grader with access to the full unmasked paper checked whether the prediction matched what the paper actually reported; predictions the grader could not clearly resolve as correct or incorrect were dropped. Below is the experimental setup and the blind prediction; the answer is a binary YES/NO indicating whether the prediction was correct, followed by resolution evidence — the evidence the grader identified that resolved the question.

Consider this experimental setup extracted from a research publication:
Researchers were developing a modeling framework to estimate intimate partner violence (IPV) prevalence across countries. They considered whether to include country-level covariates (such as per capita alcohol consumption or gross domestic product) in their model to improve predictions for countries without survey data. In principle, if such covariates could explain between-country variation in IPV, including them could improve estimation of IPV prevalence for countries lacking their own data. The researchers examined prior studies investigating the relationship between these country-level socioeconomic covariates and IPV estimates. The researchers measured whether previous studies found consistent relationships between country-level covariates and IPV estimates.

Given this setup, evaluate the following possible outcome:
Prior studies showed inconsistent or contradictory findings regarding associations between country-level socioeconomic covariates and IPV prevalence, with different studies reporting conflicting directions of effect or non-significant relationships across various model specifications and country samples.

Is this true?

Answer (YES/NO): YES